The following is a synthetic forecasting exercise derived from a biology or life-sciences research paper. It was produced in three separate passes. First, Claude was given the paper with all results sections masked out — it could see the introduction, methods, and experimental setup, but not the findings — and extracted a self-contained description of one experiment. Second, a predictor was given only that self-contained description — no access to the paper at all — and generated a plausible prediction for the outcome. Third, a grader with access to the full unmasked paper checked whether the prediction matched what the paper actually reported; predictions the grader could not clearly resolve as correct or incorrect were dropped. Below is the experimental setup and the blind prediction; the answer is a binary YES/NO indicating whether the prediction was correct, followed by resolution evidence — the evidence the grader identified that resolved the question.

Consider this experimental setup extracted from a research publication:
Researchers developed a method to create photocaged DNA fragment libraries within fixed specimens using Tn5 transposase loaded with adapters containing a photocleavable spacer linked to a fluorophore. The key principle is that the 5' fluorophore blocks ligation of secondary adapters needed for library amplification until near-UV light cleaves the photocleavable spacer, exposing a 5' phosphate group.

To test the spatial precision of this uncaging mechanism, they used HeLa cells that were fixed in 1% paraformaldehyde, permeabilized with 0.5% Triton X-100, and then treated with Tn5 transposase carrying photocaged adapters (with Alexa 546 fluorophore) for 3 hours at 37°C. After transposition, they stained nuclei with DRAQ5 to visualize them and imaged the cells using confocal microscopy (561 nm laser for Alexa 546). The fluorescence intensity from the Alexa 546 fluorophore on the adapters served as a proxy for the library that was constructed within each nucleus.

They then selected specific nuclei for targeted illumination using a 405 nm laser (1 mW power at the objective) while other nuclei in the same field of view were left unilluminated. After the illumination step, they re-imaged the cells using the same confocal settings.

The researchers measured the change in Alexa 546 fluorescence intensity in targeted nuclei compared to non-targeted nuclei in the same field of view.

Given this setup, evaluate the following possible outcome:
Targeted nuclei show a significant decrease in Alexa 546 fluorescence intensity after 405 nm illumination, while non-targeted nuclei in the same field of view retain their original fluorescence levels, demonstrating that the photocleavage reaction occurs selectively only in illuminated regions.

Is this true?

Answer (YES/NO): YES